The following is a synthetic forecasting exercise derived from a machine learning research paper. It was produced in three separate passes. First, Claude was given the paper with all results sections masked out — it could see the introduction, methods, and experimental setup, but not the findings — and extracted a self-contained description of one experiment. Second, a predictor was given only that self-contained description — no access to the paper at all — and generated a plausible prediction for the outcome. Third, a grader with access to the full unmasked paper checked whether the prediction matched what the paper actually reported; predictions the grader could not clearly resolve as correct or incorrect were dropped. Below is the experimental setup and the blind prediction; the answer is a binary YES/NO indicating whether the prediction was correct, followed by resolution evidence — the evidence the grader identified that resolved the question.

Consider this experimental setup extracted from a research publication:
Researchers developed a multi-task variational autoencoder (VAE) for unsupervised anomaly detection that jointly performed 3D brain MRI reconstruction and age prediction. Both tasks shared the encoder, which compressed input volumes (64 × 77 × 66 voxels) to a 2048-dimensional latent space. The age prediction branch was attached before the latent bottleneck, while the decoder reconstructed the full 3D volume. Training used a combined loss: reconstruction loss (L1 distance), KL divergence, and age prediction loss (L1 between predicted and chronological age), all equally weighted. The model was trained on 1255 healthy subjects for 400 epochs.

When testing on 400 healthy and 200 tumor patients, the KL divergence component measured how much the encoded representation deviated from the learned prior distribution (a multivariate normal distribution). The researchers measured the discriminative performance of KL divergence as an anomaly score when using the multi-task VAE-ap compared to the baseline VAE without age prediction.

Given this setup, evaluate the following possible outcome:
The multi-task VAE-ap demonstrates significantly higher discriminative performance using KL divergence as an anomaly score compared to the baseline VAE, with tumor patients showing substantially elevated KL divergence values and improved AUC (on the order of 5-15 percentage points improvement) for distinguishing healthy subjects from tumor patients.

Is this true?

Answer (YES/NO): YES